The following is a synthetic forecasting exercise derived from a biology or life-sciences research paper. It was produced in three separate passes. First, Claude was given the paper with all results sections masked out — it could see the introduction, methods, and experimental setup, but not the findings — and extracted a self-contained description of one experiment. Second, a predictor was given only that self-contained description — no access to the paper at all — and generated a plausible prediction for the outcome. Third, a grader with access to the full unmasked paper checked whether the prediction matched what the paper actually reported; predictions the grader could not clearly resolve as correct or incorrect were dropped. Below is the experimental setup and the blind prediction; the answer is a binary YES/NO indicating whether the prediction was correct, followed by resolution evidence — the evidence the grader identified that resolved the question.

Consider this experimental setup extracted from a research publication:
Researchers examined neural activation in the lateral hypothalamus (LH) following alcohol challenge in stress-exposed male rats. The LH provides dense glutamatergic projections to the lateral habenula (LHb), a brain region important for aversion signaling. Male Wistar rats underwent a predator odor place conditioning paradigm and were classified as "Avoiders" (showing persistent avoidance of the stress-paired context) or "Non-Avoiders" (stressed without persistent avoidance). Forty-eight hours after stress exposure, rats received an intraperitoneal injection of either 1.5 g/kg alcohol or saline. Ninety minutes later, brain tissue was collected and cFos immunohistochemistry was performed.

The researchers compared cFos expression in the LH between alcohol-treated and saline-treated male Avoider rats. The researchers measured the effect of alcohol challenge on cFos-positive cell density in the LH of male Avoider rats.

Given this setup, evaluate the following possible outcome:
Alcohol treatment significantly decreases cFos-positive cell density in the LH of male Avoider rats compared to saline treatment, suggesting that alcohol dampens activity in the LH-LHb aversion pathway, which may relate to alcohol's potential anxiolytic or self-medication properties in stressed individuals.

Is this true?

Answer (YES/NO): YES